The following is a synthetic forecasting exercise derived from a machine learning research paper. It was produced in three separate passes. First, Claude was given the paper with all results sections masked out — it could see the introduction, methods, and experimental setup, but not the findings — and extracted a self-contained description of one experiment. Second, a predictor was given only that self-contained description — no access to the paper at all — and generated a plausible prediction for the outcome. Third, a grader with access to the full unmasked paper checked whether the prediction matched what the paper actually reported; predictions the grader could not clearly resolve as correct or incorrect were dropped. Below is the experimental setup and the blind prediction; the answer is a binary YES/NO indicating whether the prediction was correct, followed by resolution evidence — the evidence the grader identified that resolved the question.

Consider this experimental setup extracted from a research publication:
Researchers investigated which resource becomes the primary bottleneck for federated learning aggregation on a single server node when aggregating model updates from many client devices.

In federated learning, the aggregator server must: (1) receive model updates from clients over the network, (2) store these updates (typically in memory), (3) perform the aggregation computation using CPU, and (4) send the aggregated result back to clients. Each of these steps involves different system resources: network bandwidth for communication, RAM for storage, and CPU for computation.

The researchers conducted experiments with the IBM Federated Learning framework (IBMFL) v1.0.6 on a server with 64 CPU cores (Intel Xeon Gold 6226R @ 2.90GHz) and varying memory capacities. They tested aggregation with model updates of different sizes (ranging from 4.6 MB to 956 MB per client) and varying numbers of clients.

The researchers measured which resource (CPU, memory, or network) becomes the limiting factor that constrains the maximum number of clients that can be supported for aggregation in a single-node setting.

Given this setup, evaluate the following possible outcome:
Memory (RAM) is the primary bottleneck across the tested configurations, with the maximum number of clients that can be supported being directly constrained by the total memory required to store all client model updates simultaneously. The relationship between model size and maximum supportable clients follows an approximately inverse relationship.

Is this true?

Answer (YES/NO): YES